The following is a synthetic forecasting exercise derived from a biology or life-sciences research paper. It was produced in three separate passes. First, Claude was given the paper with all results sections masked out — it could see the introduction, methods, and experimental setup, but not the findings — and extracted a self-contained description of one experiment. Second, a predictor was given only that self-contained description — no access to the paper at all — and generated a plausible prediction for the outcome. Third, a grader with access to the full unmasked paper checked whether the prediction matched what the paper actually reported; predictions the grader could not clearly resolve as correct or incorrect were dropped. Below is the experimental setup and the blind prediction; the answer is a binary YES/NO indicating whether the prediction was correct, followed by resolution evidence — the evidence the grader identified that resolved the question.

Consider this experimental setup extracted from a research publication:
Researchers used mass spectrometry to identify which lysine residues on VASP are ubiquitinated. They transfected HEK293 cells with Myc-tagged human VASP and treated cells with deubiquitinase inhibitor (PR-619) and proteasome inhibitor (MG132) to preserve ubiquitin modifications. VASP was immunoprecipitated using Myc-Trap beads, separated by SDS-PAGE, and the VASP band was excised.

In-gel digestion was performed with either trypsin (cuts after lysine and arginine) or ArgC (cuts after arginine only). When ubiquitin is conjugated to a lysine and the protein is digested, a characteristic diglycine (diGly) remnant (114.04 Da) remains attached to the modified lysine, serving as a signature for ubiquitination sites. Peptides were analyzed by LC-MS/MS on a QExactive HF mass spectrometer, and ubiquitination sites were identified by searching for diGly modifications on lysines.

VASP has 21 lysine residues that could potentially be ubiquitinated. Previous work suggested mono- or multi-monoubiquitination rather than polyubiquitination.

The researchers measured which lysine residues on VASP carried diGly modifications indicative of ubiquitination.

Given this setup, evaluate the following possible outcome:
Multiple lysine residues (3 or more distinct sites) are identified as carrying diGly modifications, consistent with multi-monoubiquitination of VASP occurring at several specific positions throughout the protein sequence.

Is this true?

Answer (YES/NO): YES